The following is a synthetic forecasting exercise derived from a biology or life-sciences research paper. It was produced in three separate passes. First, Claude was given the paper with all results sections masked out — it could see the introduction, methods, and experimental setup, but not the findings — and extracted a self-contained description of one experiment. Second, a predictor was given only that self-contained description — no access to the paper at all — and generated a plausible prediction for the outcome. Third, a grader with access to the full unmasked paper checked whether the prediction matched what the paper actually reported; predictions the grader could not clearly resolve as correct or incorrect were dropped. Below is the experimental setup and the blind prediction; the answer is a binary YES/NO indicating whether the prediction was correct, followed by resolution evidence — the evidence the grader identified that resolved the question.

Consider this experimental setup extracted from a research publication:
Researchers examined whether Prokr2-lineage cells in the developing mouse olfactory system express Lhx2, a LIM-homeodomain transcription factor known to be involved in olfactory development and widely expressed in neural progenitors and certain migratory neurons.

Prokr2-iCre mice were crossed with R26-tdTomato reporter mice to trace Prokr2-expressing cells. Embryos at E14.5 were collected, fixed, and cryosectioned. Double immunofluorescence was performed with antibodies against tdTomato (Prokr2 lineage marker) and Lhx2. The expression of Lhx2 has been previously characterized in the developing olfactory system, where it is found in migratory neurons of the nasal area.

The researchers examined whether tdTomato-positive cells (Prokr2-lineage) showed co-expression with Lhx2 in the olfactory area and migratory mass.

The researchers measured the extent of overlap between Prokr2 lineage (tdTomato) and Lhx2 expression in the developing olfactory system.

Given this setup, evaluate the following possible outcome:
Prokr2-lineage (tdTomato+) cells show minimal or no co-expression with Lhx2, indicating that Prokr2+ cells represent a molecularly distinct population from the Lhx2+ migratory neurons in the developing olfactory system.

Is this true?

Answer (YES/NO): NO